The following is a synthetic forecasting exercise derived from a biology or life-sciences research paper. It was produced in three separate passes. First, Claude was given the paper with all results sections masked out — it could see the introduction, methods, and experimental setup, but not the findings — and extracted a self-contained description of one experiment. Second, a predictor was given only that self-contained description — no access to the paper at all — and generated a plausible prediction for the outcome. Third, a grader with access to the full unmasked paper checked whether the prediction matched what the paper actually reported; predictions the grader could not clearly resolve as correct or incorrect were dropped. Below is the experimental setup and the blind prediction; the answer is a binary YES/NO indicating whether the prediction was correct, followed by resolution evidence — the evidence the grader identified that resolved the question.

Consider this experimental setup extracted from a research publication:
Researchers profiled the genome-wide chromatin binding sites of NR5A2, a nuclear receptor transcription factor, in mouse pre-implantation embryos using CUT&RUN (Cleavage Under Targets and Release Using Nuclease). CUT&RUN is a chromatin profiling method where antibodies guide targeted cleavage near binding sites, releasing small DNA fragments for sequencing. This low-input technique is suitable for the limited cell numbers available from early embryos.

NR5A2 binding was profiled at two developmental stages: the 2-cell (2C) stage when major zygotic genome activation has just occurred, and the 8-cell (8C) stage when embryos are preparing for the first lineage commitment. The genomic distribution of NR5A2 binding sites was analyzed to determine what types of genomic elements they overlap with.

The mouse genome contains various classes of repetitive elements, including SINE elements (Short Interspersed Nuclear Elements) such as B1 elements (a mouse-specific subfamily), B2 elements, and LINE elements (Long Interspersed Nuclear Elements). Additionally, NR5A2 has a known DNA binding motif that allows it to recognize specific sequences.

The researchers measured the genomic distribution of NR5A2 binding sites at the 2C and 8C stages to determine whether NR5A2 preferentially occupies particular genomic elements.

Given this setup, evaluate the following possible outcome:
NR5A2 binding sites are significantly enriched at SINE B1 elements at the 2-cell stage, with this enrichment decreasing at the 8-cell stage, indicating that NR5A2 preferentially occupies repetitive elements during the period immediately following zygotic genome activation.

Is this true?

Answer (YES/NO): YES